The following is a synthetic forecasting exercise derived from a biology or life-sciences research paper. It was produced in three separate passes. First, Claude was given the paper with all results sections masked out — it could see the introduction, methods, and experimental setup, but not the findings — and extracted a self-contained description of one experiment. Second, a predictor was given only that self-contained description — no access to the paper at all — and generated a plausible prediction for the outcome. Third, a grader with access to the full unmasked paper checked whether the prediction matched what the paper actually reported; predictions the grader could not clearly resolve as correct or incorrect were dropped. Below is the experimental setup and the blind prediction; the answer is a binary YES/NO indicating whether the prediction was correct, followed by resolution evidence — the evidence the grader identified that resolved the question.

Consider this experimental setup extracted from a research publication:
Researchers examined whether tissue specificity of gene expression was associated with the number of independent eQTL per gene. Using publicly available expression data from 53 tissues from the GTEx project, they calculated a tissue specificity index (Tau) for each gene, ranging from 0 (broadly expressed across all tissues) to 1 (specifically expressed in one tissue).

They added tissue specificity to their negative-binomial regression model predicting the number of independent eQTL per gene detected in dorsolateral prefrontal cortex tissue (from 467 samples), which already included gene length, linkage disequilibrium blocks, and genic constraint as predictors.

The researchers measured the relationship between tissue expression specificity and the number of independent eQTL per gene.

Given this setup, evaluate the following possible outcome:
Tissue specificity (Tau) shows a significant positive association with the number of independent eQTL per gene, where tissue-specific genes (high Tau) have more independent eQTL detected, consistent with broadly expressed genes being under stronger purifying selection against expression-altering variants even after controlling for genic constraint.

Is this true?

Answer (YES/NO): YES